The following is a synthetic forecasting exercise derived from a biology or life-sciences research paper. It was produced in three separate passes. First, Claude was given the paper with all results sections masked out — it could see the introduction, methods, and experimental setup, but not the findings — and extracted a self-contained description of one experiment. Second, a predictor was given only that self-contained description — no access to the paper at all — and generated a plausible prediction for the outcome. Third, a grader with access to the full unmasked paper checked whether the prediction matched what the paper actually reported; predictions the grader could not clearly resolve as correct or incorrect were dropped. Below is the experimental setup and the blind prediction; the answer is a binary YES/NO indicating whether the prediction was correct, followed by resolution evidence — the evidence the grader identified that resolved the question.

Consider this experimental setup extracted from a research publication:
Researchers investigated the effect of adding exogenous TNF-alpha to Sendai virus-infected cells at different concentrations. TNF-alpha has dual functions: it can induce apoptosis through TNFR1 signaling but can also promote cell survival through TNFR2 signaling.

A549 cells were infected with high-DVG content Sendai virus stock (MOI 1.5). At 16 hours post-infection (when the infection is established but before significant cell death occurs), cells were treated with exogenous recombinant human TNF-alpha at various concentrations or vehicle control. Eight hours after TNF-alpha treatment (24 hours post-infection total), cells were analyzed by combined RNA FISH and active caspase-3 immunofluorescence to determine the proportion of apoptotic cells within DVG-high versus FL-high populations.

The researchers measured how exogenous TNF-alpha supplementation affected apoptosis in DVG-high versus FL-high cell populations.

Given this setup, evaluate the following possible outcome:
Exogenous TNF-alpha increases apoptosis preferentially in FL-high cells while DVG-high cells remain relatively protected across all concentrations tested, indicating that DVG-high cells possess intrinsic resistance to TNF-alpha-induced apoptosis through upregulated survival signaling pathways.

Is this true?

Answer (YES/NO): NO